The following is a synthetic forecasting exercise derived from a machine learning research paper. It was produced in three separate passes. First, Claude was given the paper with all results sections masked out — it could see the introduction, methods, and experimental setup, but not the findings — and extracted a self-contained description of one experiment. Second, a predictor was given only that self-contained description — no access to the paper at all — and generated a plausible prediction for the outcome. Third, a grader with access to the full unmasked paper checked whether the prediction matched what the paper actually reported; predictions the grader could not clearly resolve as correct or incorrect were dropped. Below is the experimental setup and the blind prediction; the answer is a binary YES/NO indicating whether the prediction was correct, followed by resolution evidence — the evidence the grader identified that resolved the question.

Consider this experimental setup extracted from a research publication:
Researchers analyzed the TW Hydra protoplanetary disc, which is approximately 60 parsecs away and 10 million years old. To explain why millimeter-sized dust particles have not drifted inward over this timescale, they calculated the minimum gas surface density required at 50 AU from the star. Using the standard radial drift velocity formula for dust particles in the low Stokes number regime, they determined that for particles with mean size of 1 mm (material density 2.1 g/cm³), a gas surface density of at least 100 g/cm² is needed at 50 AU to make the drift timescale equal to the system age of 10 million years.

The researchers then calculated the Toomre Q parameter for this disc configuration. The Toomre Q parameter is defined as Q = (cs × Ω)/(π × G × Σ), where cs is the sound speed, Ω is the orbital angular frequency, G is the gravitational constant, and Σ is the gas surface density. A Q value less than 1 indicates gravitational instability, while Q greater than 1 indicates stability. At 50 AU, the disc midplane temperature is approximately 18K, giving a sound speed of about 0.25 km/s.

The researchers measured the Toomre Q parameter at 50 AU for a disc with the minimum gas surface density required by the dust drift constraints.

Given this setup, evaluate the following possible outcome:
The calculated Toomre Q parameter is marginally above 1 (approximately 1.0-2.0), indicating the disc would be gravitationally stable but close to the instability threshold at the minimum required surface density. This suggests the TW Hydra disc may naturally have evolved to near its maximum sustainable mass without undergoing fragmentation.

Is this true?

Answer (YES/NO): NO